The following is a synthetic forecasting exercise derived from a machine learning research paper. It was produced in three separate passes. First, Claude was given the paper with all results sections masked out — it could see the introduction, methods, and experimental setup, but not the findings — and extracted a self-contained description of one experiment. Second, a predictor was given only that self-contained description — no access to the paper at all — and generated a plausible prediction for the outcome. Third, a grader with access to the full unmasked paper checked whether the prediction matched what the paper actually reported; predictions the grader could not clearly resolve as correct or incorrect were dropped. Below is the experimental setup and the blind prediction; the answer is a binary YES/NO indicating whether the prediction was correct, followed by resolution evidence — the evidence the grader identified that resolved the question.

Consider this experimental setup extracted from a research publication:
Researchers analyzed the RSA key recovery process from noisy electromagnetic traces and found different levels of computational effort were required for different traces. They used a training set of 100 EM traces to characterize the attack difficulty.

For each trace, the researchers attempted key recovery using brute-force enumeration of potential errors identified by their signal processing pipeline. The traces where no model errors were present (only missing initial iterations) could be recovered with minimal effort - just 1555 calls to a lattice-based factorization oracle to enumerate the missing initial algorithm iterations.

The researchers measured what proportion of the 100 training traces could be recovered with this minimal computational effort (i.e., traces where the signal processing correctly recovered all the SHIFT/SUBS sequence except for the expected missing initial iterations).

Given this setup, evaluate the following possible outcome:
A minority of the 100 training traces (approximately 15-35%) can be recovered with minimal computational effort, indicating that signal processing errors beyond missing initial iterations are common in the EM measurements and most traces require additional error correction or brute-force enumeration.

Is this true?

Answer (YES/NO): NO